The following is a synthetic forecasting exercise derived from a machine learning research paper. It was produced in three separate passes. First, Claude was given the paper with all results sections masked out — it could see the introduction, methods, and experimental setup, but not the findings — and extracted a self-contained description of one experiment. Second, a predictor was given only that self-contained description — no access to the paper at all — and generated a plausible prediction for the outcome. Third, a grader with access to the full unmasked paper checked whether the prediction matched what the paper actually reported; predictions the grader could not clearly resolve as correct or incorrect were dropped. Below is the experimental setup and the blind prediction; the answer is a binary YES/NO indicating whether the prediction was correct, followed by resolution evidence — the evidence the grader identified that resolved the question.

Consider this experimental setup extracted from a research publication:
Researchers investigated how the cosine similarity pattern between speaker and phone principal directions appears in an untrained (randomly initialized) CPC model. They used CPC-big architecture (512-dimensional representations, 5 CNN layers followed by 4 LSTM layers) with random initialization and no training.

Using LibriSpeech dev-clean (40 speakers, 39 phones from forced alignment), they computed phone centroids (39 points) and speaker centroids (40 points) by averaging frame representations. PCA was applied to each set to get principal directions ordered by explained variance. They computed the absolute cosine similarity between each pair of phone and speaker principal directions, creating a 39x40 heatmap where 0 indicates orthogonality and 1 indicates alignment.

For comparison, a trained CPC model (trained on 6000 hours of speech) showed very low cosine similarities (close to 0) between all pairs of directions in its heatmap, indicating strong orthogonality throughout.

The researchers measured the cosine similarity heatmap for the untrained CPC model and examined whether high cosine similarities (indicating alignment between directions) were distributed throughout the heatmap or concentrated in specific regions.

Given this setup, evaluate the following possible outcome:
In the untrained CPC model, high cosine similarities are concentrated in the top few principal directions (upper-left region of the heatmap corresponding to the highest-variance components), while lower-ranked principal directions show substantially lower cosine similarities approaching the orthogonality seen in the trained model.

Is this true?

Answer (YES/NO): YES